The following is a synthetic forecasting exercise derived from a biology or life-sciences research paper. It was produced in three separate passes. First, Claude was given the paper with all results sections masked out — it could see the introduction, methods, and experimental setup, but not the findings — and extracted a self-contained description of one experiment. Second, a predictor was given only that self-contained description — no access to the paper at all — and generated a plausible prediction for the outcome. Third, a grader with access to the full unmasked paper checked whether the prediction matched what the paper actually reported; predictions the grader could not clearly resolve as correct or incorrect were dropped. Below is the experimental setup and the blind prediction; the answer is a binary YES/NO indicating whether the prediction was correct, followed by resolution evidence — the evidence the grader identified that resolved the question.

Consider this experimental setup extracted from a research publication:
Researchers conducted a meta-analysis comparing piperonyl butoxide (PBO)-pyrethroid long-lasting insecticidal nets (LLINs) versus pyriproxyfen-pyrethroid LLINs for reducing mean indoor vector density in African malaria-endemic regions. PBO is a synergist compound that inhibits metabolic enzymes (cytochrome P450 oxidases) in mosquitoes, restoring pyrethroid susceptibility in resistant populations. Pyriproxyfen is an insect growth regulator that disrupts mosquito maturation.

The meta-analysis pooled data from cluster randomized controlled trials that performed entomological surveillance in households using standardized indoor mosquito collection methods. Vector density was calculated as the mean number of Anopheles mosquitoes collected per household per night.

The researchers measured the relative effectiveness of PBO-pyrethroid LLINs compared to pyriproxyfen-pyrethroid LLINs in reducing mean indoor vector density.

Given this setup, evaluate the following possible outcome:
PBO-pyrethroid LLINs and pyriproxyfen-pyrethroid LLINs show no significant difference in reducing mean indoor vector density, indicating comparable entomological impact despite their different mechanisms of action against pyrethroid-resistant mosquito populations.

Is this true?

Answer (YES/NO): NO